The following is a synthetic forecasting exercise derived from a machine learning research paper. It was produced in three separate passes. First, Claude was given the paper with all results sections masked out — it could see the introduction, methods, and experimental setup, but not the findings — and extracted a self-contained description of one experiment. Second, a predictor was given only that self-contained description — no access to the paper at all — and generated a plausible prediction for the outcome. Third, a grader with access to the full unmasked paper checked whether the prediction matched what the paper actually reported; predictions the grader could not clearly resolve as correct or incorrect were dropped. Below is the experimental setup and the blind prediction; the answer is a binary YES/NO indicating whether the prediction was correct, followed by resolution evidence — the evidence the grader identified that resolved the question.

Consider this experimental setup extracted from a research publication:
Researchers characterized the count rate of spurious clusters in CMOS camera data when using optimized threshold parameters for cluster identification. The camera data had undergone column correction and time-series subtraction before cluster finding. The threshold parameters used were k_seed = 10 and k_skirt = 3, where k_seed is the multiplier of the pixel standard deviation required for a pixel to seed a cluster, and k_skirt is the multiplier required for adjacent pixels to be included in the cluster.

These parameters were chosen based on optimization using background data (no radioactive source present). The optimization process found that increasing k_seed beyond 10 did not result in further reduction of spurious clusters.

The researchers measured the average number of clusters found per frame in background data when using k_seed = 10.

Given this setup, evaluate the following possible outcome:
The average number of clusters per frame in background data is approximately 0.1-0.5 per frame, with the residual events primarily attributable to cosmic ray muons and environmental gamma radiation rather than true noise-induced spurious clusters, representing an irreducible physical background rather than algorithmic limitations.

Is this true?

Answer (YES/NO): NO